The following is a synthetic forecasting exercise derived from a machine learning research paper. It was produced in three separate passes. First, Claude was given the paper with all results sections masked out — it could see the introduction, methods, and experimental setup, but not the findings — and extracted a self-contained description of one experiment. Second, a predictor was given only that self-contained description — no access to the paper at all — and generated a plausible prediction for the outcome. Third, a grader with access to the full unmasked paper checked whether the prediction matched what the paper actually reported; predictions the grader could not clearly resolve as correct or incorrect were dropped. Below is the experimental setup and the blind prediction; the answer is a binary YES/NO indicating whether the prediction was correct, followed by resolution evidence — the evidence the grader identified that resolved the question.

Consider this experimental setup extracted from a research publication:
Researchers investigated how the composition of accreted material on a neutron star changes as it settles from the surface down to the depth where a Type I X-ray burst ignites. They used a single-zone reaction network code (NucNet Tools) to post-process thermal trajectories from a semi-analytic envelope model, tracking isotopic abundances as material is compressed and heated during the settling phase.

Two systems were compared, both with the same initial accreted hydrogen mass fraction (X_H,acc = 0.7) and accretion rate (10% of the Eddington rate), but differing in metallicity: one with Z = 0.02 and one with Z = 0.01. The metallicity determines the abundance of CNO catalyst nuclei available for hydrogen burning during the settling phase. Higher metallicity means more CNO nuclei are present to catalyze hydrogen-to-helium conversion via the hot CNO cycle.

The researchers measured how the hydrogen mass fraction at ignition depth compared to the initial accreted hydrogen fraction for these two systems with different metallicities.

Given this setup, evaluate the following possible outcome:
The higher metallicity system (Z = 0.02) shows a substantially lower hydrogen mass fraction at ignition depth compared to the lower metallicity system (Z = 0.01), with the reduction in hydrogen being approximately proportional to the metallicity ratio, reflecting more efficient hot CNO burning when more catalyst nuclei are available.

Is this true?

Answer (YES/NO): NO